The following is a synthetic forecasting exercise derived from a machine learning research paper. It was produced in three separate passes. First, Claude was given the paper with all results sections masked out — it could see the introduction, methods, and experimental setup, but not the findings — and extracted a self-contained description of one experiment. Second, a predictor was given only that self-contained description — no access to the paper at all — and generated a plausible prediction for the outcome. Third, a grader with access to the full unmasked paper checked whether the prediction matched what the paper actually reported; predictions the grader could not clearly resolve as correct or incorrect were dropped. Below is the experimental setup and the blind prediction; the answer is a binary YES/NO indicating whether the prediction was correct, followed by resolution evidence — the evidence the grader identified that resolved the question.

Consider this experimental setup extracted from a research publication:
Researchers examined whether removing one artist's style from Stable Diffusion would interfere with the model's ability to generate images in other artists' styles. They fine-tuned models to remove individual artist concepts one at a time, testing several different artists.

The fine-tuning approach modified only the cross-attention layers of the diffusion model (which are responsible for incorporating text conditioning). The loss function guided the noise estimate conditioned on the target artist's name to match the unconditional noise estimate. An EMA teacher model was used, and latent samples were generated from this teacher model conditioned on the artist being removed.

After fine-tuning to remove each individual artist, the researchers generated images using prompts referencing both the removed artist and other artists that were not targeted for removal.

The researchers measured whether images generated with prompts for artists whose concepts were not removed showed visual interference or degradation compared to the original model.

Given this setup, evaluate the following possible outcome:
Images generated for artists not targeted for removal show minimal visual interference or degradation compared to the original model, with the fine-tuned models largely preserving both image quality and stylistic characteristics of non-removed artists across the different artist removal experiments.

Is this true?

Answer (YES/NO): YES